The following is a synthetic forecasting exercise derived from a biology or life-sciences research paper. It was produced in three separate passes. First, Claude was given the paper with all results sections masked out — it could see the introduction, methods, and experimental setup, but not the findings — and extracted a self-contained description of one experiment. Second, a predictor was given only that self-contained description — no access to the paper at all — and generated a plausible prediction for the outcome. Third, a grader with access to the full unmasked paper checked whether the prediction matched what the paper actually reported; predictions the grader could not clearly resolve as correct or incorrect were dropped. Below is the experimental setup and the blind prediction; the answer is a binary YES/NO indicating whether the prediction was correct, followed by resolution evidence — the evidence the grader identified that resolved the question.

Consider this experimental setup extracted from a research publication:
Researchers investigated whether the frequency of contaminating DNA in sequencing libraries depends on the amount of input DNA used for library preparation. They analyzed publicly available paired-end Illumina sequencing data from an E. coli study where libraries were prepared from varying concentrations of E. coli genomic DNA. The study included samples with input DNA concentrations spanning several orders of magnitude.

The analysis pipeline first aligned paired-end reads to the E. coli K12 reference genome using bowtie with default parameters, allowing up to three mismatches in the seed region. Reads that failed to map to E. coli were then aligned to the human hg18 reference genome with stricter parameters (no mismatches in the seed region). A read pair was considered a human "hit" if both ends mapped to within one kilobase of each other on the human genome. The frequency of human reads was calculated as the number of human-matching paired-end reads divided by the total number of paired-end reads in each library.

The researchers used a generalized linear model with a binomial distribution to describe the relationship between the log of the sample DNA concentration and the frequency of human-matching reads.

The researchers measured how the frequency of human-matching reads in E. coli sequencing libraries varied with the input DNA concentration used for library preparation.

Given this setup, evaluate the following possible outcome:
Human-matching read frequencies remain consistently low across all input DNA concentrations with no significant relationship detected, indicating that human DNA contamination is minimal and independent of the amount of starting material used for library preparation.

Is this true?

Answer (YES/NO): NO